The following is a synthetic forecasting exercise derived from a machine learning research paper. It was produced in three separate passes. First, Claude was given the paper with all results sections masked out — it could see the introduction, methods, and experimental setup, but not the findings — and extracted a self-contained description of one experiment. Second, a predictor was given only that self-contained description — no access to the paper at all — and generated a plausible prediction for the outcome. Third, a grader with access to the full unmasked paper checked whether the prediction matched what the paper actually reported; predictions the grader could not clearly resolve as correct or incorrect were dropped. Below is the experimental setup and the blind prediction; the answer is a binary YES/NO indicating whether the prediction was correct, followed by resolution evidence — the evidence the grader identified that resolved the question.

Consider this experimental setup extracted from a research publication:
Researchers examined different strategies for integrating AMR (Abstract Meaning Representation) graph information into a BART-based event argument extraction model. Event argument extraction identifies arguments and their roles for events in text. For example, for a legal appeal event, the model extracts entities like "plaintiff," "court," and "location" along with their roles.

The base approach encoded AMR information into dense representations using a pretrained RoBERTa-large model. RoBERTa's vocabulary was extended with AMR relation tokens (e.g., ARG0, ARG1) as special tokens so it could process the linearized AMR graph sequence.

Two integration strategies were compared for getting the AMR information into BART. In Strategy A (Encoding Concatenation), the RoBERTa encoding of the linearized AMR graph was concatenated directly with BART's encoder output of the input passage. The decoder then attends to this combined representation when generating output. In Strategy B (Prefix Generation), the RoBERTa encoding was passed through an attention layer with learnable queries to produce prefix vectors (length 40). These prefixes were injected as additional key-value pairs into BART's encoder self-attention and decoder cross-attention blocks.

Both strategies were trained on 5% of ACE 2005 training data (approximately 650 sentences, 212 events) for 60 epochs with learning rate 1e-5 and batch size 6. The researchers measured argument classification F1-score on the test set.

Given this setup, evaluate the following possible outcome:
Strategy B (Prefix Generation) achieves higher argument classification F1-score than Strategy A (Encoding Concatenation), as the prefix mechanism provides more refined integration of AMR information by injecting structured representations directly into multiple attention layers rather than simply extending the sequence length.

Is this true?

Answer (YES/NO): YES